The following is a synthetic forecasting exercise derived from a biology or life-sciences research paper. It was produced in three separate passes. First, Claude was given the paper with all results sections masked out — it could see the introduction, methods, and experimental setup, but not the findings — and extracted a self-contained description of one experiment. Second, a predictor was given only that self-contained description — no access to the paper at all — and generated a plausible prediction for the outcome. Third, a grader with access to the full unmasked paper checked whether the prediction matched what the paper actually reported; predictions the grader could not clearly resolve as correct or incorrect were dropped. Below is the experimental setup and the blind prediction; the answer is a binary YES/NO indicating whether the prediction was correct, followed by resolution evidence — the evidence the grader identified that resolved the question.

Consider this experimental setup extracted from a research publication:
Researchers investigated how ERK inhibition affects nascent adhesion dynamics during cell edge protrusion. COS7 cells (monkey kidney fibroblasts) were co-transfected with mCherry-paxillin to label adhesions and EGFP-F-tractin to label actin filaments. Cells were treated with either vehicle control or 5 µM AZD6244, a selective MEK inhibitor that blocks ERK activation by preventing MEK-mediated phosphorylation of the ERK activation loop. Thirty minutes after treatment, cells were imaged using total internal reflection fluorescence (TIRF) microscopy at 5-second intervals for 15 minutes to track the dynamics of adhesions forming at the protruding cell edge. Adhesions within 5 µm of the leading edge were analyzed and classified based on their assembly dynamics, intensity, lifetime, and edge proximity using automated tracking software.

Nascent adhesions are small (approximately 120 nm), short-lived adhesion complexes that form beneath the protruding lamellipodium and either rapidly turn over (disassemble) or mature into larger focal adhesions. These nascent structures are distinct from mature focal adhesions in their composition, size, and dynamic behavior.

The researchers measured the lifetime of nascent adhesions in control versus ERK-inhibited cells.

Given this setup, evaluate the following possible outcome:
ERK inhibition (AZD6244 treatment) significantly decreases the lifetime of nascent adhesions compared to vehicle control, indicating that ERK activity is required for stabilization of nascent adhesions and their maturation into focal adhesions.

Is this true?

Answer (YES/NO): NO